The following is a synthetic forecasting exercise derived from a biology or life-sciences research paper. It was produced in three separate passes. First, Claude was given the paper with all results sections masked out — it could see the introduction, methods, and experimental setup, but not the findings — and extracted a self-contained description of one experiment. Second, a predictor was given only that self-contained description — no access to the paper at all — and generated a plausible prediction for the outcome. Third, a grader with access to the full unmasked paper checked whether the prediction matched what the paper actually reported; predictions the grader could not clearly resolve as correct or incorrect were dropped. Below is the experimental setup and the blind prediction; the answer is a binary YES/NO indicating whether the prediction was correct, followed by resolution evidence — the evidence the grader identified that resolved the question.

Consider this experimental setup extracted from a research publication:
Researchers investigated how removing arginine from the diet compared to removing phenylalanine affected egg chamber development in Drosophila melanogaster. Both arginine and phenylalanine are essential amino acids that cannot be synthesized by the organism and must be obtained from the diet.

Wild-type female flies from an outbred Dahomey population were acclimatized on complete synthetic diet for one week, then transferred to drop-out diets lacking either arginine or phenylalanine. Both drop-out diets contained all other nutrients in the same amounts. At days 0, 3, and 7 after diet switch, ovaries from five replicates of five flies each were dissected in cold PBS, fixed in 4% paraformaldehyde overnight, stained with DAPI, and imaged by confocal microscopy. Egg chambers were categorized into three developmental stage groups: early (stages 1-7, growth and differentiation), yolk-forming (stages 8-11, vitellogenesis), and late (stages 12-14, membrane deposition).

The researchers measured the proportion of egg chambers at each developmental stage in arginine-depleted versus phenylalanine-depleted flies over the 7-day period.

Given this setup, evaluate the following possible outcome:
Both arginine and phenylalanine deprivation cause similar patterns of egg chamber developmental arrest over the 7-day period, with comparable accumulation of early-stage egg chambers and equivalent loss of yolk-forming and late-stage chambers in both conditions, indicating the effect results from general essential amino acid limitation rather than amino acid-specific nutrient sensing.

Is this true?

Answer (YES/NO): NO